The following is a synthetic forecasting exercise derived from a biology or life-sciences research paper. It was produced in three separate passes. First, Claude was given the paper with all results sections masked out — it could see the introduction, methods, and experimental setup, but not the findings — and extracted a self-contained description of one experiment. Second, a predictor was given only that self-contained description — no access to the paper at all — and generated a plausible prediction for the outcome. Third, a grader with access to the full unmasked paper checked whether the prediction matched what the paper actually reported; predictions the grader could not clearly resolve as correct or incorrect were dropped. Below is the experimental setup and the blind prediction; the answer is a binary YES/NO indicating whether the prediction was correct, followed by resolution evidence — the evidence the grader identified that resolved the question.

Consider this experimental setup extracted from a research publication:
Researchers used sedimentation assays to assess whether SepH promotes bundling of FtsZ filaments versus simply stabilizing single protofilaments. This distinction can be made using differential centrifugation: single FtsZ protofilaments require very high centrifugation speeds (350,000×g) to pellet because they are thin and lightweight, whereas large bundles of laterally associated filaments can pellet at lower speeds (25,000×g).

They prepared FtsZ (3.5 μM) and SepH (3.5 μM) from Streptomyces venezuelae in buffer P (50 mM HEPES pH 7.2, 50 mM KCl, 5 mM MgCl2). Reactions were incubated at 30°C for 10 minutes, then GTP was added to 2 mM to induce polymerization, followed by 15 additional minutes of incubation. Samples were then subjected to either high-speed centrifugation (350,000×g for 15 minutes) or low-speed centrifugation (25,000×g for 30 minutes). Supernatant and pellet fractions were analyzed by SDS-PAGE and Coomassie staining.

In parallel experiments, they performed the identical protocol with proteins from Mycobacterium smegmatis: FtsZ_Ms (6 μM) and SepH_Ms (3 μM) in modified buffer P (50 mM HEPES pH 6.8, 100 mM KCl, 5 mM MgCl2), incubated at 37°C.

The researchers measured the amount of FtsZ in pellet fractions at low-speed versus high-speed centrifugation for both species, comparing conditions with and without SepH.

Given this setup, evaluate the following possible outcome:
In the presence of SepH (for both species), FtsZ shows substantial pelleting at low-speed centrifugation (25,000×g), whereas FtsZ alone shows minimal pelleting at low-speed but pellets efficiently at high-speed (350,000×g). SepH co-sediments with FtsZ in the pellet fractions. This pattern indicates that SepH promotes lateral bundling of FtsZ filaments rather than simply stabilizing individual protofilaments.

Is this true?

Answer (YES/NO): NO